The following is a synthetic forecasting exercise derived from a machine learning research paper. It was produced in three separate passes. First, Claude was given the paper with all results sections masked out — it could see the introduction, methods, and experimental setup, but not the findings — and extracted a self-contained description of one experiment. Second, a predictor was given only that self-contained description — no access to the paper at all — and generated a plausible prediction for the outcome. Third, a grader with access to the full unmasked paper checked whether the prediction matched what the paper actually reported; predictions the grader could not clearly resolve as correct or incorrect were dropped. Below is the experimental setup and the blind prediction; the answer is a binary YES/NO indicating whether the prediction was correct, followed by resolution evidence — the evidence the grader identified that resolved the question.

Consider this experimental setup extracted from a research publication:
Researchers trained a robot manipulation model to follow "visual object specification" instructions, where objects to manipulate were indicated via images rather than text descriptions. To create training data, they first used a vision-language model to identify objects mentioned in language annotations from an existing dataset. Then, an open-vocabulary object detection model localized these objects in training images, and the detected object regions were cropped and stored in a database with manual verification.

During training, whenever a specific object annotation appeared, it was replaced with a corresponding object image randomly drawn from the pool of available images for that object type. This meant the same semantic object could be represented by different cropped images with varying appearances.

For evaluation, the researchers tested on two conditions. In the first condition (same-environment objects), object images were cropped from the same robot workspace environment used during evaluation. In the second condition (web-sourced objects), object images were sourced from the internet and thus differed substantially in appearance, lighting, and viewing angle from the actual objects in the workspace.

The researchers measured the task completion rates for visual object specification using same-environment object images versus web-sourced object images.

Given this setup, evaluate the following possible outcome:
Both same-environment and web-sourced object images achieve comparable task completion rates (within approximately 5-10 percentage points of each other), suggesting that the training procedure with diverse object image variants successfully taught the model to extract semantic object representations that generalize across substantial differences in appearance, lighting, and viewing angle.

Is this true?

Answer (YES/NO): NO